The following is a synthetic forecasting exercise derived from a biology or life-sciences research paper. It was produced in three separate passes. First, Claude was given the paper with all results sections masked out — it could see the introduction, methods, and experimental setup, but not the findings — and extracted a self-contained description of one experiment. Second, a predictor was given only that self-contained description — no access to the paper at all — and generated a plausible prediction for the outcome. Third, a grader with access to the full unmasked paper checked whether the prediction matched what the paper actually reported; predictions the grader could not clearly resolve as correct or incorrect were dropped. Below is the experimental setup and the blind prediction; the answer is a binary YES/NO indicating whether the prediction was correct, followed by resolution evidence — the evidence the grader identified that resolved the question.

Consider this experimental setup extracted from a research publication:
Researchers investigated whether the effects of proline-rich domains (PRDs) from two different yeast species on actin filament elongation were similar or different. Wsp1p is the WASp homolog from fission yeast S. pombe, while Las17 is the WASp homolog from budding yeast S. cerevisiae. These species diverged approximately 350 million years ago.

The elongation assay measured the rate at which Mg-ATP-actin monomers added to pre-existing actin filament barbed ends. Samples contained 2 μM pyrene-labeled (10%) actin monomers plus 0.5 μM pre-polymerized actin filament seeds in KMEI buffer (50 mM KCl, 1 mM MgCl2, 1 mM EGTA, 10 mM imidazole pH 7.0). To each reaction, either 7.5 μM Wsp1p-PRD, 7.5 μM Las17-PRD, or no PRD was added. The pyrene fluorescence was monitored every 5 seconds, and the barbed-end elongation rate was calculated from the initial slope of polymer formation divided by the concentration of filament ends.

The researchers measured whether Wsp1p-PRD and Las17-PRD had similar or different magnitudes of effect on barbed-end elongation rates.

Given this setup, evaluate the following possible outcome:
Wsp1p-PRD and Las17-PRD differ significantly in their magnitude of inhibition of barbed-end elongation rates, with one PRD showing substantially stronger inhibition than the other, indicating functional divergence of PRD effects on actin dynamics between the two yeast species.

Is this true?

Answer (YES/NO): NO